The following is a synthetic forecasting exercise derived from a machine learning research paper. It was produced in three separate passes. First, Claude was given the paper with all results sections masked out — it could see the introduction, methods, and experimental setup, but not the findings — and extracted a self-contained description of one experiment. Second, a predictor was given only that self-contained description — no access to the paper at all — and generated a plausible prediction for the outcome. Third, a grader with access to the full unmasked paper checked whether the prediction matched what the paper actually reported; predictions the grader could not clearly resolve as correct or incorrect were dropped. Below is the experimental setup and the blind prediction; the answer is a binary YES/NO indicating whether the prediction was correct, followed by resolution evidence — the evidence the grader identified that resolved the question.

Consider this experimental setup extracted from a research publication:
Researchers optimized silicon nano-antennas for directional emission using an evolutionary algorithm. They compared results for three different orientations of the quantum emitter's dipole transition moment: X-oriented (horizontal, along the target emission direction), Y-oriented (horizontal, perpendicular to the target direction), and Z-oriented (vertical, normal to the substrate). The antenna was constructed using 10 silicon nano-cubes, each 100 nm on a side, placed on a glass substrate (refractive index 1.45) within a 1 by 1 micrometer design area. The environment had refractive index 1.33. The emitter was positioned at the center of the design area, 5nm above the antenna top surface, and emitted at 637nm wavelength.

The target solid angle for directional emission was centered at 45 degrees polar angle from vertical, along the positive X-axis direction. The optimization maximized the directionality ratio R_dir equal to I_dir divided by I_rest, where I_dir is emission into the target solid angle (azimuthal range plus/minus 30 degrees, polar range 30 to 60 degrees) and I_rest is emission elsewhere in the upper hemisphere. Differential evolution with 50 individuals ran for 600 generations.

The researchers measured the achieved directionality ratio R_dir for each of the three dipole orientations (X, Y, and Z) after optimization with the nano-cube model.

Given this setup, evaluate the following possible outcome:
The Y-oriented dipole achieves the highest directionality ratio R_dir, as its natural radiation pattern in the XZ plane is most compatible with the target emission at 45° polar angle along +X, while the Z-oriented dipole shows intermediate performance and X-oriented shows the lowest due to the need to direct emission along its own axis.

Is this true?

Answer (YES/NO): NO